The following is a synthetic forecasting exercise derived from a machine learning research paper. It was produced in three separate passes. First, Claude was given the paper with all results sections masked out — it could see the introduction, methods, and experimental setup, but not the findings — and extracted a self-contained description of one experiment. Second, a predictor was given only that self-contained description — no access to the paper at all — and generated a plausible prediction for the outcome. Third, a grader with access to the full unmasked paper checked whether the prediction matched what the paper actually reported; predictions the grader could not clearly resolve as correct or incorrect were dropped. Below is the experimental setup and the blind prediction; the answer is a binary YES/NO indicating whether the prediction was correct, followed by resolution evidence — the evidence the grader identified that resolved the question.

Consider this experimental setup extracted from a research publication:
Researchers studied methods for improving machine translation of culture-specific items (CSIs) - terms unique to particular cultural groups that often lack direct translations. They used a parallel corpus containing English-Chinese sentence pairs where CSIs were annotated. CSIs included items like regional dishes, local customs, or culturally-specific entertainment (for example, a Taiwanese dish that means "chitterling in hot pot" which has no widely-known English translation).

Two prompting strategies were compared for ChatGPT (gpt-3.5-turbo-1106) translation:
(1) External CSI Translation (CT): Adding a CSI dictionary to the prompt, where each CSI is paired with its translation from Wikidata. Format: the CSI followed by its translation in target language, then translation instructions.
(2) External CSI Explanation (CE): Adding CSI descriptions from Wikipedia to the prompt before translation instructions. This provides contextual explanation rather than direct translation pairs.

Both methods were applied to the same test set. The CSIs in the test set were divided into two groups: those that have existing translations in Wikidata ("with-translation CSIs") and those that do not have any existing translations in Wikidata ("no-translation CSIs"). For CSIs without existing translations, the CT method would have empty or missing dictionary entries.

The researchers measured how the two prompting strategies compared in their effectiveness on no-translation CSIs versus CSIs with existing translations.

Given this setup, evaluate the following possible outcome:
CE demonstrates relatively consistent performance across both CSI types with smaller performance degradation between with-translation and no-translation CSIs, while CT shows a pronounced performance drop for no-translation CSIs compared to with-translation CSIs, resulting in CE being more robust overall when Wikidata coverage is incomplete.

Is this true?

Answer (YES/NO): NO